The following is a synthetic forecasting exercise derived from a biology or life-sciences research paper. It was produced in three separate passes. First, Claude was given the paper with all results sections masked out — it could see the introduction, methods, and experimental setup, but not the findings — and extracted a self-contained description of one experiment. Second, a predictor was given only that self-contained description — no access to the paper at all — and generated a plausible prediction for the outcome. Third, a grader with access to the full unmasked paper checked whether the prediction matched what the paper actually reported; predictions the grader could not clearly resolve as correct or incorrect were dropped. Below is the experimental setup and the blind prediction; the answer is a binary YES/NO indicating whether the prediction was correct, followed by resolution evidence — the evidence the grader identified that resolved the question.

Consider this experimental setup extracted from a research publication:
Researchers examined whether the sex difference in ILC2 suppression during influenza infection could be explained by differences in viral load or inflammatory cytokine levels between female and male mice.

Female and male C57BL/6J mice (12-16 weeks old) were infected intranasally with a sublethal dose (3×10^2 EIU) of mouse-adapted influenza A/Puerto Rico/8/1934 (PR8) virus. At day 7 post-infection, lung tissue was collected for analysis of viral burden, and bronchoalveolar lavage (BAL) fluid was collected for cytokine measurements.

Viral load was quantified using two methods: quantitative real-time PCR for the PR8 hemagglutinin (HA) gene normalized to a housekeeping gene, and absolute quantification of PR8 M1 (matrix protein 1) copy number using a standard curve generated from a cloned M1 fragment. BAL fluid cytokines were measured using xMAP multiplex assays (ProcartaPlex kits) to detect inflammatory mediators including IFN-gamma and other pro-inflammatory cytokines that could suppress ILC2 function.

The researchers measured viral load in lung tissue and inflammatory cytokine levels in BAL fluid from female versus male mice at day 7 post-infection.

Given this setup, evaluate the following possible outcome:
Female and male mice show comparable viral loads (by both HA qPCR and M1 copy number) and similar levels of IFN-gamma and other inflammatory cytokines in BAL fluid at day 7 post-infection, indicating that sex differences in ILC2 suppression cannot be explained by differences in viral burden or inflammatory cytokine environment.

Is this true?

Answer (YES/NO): YES